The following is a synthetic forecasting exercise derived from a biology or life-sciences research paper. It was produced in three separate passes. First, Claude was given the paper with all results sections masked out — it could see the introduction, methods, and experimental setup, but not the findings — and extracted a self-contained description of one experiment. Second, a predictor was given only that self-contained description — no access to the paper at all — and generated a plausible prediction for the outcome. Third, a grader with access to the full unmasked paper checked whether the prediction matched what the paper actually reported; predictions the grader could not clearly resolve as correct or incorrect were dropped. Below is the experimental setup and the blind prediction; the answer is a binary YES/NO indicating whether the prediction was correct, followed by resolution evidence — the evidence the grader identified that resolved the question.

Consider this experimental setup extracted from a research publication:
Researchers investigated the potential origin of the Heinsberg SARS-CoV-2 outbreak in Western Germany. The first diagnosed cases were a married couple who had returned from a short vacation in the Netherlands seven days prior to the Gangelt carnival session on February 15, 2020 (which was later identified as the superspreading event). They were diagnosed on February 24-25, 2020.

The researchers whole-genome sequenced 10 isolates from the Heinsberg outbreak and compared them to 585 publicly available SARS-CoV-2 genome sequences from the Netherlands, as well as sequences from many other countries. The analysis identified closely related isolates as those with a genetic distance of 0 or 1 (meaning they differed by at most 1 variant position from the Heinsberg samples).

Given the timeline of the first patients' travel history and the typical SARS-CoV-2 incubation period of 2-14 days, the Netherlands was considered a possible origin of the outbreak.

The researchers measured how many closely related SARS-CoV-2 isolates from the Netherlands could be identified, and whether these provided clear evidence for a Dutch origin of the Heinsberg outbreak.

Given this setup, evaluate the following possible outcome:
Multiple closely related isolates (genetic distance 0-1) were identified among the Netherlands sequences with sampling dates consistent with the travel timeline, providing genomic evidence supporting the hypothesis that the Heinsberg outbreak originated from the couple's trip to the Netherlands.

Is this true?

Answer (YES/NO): NO